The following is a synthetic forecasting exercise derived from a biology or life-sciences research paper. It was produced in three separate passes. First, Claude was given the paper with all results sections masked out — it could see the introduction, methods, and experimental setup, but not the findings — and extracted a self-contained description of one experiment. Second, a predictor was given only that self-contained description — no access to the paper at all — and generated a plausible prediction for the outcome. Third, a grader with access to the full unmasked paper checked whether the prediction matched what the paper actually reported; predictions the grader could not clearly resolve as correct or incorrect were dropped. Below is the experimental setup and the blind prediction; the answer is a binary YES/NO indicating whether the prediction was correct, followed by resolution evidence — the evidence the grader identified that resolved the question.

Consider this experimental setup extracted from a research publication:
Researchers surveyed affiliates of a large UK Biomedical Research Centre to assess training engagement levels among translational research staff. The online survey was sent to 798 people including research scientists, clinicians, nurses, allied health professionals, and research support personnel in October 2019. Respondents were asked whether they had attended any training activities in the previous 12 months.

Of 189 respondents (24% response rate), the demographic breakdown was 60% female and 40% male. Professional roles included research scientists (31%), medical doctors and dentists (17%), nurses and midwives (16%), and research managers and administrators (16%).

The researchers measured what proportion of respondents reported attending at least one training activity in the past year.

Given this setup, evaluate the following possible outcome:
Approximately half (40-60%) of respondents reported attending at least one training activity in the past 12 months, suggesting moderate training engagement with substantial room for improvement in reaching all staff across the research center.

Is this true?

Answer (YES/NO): NO